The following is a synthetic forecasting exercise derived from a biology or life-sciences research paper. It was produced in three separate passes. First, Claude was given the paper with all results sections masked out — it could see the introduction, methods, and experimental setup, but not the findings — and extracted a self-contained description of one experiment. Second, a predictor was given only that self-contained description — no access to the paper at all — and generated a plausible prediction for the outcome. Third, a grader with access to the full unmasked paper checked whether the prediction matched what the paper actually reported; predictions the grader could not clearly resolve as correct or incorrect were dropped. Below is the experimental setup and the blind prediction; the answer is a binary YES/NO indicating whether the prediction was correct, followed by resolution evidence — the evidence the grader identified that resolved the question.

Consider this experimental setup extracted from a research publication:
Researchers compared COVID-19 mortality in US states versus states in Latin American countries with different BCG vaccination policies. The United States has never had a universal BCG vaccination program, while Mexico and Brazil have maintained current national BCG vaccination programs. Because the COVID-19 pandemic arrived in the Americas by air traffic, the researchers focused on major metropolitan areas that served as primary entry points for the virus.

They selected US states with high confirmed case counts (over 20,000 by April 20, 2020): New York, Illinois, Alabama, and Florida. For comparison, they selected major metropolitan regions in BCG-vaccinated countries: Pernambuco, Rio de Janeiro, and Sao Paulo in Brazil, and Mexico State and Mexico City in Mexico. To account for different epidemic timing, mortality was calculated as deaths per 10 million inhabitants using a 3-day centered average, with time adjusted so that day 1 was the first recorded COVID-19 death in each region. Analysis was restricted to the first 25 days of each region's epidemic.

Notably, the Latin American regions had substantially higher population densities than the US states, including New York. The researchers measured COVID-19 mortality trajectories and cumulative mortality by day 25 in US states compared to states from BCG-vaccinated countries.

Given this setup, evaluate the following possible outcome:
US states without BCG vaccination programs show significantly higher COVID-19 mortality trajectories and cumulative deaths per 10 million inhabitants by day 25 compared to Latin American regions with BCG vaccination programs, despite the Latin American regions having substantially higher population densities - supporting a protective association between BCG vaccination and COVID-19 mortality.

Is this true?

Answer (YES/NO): YES